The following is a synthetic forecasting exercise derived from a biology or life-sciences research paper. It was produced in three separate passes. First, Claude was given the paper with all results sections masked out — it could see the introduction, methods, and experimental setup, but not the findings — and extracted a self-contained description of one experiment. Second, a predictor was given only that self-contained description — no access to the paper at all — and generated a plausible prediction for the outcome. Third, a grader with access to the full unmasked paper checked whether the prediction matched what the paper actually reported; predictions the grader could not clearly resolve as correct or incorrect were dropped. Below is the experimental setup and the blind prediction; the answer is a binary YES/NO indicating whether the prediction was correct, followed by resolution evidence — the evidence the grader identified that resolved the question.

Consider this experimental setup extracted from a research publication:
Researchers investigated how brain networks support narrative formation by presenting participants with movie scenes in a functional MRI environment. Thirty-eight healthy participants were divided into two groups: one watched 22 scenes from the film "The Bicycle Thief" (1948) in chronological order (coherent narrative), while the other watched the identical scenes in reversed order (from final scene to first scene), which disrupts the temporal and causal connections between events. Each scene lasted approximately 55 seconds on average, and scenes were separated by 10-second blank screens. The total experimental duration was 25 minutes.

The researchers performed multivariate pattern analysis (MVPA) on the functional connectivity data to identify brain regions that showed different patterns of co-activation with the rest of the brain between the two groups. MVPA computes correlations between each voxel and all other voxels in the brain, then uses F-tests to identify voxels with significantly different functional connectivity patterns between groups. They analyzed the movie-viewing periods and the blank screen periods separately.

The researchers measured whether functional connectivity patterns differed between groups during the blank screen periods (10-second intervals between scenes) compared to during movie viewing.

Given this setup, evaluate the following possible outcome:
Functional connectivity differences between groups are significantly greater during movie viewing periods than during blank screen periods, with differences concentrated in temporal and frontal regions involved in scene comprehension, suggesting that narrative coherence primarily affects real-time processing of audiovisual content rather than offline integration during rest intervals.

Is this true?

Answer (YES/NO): NO